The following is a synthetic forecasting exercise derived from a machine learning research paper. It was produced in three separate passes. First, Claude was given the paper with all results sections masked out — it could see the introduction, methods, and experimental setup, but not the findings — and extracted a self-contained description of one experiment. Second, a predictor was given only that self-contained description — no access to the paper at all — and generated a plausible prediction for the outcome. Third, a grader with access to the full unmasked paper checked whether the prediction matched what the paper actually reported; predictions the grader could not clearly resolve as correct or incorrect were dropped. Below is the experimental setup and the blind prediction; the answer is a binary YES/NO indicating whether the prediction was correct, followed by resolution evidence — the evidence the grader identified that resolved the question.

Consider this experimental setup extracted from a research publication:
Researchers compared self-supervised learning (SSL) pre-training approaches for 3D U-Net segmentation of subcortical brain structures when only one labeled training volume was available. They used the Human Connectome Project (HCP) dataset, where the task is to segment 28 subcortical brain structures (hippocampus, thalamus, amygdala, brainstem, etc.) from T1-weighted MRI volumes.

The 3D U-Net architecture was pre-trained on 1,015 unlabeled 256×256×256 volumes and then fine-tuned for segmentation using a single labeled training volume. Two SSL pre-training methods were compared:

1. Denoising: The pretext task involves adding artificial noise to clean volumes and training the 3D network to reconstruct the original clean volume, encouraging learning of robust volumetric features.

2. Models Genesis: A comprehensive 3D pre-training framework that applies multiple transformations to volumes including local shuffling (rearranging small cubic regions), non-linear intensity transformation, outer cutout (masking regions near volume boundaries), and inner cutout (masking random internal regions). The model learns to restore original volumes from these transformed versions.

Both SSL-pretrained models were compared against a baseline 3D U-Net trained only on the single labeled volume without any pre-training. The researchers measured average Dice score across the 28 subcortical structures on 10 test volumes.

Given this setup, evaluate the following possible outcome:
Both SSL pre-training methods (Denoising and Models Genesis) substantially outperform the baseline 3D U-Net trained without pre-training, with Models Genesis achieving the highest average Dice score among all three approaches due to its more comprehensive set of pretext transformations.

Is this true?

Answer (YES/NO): NO